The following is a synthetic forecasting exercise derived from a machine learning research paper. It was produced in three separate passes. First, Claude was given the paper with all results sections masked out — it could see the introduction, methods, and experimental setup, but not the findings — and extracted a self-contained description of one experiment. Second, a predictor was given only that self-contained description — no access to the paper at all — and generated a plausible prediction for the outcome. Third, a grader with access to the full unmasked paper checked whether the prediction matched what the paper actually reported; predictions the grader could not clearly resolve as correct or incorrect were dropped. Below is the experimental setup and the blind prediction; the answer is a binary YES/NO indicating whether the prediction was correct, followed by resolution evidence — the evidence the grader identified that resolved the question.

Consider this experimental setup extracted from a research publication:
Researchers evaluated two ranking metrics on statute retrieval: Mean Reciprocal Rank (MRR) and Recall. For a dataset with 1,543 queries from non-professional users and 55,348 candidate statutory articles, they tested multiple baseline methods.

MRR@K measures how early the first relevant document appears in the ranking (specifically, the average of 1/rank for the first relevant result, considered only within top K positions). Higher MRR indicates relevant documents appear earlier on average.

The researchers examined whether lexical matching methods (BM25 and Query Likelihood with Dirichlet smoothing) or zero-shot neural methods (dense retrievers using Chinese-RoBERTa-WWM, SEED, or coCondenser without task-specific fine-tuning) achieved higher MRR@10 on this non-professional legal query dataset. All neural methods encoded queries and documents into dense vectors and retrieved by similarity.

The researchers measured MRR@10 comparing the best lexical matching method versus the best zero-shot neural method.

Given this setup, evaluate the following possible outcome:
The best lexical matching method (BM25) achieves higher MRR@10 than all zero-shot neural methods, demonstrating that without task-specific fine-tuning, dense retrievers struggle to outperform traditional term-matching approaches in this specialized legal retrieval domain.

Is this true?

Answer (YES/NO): YES